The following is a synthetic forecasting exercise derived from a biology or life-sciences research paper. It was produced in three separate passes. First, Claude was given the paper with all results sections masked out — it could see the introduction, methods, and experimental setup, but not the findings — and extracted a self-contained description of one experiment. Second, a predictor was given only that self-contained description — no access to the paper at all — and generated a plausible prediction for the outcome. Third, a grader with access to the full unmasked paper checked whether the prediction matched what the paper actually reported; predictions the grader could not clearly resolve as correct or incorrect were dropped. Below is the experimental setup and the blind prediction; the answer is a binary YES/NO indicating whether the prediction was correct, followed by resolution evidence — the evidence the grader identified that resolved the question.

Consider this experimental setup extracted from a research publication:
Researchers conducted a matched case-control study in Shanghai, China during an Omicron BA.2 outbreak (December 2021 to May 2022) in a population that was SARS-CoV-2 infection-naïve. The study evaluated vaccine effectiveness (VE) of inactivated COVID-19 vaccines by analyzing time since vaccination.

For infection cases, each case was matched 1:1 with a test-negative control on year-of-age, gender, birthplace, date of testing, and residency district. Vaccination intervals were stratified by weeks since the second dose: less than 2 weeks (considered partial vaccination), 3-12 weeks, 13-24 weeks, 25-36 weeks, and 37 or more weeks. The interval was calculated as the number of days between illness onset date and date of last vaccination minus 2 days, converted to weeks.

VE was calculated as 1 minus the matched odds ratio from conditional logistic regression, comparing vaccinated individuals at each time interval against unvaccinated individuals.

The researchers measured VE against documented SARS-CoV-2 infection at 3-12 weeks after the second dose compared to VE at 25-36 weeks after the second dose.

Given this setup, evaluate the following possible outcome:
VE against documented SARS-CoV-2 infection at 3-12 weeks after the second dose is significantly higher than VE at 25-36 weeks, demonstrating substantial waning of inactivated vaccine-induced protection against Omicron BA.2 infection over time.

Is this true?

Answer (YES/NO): YES